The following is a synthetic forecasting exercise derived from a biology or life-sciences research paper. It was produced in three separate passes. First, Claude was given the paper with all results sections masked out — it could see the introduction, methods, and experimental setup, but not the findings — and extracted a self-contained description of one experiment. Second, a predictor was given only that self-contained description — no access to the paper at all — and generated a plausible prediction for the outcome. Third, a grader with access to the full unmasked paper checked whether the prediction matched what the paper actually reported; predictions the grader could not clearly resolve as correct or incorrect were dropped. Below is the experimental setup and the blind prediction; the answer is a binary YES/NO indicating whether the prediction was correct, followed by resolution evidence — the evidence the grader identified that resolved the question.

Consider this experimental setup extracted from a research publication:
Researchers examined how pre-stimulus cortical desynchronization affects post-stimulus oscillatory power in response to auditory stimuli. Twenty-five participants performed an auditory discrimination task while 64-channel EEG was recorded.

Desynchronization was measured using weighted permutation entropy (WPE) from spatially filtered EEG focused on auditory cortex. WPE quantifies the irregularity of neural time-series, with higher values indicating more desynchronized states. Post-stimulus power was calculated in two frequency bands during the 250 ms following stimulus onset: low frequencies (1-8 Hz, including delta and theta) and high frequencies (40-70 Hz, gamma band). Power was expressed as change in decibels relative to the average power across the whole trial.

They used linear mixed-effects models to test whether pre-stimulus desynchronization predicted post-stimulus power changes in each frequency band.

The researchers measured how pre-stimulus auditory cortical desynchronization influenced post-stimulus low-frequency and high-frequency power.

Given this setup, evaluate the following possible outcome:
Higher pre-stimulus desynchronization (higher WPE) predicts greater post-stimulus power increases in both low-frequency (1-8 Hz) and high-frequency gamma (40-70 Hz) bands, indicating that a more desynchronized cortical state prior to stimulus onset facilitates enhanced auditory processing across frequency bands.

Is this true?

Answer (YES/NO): NO